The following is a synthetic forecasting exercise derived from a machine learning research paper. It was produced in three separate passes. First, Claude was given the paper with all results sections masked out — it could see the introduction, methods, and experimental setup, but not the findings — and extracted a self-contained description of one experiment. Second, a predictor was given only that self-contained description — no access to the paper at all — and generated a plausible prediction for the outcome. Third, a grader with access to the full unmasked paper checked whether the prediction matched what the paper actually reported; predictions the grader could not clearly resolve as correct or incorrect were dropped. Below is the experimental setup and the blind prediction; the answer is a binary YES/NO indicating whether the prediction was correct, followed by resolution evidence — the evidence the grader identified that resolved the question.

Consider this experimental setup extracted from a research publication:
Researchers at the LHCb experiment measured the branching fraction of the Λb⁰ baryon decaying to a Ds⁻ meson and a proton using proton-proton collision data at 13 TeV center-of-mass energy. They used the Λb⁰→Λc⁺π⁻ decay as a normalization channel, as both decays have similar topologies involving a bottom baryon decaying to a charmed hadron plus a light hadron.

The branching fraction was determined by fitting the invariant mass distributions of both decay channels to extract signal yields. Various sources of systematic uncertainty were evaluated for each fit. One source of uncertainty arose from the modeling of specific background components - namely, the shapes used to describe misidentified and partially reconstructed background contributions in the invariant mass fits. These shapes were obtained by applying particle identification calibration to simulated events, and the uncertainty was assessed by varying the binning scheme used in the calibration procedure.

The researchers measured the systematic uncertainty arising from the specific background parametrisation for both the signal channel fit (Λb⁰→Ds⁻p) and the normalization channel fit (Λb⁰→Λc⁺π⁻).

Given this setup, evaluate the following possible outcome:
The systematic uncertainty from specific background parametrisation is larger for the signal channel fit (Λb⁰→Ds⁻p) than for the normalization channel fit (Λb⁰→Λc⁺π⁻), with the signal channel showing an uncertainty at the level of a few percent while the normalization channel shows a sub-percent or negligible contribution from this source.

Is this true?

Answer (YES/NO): NO